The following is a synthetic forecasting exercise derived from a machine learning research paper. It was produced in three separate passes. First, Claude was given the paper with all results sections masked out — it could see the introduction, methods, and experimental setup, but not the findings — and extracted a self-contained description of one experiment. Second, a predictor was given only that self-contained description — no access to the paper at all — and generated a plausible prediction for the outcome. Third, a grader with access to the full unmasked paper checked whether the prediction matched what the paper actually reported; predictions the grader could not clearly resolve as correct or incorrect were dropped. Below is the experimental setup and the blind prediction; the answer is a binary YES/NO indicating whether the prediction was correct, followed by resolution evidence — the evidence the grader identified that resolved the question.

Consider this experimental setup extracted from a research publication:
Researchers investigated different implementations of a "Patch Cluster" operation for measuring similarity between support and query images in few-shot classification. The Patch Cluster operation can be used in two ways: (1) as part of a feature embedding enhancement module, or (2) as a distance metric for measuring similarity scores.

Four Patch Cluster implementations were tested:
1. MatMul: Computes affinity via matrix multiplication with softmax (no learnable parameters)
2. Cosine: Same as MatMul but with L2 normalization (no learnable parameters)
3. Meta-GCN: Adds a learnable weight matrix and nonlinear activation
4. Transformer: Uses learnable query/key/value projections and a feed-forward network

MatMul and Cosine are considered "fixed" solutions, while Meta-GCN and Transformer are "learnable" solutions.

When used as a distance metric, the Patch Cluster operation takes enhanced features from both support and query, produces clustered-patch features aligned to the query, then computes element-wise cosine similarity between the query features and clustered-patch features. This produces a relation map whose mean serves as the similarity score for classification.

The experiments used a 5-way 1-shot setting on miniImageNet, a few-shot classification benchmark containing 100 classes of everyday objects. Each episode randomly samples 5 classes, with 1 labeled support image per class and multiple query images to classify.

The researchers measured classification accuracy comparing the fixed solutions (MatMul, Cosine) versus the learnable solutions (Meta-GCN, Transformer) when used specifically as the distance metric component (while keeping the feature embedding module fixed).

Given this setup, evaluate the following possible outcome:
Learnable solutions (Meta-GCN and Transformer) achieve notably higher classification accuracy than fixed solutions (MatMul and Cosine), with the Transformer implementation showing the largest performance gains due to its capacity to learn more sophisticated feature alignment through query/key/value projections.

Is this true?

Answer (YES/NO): NO